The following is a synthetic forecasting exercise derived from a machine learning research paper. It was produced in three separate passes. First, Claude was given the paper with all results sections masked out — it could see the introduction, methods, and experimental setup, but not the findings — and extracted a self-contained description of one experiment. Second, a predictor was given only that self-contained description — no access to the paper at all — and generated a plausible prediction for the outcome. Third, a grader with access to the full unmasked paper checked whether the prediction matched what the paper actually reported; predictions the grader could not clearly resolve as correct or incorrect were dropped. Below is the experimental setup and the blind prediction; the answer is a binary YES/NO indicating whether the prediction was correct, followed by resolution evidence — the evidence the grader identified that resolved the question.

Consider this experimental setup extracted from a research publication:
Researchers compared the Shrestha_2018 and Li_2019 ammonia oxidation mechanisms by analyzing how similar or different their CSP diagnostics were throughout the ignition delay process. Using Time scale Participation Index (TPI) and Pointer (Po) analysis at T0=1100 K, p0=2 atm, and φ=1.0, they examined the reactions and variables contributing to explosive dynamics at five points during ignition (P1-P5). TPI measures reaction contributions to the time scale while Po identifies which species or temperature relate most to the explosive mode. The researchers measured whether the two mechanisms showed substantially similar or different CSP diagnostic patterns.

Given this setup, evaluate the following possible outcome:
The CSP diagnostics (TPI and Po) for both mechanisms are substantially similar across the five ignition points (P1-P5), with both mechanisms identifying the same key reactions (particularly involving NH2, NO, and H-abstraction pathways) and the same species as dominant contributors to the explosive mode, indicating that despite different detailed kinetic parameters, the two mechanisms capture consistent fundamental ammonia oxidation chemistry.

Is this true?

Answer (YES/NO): YES